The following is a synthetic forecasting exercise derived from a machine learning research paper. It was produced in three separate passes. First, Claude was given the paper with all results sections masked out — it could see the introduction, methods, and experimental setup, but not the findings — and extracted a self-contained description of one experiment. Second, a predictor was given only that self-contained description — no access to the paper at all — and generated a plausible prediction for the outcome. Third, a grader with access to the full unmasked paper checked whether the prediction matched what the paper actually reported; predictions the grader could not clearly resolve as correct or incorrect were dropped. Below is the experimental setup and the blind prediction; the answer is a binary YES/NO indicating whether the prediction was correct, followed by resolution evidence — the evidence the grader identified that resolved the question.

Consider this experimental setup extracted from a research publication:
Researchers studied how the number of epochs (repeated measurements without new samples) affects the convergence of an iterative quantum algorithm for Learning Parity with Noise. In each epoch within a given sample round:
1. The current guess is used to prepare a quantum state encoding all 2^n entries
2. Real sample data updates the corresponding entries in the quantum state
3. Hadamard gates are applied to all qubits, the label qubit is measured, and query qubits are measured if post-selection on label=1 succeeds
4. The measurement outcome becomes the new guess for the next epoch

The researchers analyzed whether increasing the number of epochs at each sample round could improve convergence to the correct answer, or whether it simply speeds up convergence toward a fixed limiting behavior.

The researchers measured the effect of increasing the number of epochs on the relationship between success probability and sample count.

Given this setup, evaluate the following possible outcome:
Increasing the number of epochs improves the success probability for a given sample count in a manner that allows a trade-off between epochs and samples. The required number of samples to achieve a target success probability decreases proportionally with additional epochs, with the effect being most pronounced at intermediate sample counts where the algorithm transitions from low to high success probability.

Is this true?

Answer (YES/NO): NO